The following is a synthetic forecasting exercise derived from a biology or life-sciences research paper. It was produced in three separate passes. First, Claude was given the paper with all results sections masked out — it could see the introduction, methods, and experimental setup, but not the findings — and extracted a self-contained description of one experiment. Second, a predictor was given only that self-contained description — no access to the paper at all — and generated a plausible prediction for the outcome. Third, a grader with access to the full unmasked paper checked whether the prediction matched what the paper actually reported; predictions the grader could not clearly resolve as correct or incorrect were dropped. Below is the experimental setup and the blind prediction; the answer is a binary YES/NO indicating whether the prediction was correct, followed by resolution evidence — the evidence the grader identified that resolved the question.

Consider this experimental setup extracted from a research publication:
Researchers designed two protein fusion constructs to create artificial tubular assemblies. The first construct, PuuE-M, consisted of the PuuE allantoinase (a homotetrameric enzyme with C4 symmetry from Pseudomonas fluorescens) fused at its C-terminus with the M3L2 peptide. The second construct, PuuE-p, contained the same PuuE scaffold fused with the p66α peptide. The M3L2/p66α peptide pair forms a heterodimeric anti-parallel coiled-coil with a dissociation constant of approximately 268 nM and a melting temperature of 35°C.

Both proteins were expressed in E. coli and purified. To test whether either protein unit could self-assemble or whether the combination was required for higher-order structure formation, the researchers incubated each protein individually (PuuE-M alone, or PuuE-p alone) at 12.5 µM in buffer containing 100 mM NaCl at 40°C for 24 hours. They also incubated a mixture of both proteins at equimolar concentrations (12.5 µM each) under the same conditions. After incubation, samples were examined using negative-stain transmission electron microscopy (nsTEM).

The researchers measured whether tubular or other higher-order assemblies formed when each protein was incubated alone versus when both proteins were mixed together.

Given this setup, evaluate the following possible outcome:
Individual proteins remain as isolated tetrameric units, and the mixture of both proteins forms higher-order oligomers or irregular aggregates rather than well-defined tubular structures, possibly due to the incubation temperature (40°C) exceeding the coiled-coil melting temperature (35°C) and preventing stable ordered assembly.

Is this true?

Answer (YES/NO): NO